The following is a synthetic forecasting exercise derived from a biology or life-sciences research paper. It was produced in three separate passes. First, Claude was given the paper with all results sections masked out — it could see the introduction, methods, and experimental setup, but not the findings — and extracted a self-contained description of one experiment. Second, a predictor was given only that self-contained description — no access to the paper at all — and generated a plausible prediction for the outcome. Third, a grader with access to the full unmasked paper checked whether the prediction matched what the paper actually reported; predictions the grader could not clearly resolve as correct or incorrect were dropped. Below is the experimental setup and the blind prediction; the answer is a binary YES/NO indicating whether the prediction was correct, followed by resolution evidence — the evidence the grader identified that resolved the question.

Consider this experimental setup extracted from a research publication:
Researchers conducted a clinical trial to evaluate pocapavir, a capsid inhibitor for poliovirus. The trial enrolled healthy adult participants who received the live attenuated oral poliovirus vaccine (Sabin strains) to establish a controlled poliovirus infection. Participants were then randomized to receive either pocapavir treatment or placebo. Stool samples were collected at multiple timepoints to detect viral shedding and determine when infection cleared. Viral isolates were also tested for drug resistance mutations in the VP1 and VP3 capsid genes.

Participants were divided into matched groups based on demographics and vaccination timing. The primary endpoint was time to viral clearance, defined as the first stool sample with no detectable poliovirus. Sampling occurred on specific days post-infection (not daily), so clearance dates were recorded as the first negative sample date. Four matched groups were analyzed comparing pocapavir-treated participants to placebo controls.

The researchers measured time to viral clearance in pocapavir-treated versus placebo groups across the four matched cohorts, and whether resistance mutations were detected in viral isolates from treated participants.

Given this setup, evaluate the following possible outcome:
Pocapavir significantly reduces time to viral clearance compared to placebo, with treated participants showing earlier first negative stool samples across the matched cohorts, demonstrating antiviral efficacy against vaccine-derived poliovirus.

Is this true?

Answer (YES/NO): NO